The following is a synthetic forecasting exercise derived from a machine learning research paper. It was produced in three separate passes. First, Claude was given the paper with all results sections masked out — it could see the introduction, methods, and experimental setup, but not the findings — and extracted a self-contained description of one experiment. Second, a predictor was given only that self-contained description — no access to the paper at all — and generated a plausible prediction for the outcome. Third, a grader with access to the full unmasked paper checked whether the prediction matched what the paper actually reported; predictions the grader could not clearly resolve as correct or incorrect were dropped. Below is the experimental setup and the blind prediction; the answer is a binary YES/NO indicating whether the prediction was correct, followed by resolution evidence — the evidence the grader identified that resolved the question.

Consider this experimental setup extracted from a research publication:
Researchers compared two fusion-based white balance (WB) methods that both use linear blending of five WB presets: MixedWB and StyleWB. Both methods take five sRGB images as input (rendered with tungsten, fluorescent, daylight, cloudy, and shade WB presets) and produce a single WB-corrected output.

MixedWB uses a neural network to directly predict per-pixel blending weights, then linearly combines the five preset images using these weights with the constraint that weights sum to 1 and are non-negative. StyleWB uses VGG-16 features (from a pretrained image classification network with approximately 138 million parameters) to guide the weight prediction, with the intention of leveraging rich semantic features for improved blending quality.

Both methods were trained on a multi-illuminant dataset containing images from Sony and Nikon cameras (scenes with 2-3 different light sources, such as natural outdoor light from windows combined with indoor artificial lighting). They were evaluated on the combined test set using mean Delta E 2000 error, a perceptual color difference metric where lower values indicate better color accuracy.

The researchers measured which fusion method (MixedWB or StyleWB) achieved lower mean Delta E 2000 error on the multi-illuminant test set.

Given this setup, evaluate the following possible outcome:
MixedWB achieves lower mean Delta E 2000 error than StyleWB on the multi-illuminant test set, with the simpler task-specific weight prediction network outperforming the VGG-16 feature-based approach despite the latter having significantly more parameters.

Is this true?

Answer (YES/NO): YES